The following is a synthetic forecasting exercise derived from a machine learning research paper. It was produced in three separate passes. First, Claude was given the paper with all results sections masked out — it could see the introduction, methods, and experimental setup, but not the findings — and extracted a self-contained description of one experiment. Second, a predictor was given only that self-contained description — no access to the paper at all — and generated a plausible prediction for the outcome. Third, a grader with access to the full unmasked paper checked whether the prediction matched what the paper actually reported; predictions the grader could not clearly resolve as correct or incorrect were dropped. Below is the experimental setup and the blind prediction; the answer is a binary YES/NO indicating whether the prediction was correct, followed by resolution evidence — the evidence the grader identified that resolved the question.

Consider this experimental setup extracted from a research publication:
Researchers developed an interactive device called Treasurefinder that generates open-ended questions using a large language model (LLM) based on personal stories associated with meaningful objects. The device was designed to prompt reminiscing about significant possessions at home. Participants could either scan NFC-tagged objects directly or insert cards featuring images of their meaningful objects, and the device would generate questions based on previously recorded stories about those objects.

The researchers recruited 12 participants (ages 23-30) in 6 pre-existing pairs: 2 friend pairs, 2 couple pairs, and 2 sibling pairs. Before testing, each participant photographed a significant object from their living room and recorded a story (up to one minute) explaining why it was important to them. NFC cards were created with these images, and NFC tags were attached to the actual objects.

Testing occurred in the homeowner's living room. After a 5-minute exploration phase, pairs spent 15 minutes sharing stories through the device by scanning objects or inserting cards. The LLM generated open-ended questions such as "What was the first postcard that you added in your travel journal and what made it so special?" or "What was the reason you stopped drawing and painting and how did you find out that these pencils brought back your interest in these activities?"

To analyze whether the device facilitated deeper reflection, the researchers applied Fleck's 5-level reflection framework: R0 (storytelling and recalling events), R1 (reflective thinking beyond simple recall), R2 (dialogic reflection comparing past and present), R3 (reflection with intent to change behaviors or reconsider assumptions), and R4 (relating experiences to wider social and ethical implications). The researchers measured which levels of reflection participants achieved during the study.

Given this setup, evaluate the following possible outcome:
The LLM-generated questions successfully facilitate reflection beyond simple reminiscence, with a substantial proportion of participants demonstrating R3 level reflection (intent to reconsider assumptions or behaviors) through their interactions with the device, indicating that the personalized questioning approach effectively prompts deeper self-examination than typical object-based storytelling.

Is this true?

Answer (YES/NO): NO